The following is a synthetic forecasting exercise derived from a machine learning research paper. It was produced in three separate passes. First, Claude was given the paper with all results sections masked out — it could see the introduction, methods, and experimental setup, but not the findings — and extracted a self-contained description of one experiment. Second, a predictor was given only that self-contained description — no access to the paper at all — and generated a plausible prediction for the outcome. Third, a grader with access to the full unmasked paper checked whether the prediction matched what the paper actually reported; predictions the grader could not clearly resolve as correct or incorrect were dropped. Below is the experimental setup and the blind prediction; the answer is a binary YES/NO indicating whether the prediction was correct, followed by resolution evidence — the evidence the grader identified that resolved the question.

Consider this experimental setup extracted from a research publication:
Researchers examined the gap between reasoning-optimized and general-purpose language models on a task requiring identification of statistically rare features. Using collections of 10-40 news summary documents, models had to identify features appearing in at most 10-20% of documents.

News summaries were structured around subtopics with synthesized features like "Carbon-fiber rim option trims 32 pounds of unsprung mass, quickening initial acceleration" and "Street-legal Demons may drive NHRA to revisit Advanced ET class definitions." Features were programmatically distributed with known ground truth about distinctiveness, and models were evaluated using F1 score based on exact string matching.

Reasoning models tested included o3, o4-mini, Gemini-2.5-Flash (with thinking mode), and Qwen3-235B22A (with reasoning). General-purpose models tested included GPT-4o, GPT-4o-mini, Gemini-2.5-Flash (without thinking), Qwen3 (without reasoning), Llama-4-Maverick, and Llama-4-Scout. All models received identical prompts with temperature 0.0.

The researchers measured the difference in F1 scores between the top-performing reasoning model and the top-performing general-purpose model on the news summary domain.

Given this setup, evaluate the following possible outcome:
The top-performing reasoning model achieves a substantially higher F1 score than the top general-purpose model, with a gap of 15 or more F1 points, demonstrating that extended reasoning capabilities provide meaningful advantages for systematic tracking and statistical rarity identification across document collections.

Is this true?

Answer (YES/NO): YES